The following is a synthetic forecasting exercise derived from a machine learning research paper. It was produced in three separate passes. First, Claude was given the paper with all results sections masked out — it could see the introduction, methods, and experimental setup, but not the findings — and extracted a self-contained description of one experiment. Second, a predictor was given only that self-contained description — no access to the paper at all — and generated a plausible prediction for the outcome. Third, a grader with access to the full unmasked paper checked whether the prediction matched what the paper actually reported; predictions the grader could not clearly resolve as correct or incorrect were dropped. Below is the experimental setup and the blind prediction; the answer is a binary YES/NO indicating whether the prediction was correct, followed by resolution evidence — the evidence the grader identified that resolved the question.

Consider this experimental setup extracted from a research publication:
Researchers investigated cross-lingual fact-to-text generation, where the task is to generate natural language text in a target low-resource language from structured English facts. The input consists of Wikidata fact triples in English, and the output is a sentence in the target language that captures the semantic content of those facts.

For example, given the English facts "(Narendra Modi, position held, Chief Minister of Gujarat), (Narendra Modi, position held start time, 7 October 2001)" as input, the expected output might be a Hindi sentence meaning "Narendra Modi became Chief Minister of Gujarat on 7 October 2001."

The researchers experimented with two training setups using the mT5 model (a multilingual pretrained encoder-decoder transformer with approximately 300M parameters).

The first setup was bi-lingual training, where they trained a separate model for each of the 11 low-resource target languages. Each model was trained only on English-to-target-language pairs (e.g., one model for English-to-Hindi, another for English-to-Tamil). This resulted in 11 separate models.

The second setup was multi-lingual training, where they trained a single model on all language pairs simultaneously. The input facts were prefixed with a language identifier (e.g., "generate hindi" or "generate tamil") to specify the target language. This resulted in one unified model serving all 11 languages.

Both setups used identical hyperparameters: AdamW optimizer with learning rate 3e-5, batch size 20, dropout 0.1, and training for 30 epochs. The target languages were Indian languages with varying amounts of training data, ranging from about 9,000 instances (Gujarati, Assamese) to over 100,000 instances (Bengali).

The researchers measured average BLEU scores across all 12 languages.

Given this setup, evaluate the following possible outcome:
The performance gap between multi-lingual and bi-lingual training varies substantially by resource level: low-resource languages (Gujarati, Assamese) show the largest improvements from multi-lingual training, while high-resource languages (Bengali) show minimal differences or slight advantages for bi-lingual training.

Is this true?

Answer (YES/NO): NO